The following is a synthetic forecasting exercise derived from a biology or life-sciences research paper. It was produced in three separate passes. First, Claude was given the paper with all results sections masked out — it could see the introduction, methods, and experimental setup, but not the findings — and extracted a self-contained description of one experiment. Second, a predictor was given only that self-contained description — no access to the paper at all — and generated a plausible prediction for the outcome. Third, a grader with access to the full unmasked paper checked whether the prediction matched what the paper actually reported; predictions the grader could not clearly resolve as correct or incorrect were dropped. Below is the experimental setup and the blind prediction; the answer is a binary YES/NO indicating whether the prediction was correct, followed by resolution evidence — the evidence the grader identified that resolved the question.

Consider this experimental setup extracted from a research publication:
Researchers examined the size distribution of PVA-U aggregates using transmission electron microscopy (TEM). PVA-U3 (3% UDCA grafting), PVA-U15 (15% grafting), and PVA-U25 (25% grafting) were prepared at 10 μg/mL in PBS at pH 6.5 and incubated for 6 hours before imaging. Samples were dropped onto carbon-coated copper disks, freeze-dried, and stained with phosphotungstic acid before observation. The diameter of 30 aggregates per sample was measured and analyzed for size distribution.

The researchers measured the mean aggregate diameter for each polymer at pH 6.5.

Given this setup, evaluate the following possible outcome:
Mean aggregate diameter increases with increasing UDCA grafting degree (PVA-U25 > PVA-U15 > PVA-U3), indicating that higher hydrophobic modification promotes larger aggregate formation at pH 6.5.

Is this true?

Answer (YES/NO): NO